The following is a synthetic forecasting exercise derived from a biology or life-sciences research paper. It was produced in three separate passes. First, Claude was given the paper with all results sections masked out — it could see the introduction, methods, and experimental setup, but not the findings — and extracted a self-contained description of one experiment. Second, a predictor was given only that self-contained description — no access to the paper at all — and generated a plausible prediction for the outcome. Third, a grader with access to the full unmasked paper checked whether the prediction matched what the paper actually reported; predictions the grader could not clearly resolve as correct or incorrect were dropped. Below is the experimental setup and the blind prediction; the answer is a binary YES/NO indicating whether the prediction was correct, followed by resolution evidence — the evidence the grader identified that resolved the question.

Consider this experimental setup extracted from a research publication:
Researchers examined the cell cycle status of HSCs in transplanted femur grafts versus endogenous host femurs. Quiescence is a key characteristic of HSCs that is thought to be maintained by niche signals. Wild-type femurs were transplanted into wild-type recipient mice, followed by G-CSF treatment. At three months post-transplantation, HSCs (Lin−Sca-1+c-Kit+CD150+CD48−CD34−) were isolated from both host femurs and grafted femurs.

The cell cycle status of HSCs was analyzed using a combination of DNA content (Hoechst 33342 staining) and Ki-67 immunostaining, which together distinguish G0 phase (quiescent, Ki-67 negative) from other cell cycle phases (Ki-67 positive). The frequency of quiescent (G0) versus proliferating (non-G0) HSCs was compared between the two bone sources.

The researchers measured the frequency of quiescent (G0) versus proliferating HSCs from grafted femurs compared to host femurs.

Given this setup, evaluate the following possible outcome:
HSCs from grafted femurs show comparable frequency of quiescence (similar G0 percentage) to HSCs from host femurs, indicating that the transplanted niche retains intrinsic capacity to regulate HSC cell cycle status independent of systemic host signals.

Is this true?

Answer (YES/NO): YES